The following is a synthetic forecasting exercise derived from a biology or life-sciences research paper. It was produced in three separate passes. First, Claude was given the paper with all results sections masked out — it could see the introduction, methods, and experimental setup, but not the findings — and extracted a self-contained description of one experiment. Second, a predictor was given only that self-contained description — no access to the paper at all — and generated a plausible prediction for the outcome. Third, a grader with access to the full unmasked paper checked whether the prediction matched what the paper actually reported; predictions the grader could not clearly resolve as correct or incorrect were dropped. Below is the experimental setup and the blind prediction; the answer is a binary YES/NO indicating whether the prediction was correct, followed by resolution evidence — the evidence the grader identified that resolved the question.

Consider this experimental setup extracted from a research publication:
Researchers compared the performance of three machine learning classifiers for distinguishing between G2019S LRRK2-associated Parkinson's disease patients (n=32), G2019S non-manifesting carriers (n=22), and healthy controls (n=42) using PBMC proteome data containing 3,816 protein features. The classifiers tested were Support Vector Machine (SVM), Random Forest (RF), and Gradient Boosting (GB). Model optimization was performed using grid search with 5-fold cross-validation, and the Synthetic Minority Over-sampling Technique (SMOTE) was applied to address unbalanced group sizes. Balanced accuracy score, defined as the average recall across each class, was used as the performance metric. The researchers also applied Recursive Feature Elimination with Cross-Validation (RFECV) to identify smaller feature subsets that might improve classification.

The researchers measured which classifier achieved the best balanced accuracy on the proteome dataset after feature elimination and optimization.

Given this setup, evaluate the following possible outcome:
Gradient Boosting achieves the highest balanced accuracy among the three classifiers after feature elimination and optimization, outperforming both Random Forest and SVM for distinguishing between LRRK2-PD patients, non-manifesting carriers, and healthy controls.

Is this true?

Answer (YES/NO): NO